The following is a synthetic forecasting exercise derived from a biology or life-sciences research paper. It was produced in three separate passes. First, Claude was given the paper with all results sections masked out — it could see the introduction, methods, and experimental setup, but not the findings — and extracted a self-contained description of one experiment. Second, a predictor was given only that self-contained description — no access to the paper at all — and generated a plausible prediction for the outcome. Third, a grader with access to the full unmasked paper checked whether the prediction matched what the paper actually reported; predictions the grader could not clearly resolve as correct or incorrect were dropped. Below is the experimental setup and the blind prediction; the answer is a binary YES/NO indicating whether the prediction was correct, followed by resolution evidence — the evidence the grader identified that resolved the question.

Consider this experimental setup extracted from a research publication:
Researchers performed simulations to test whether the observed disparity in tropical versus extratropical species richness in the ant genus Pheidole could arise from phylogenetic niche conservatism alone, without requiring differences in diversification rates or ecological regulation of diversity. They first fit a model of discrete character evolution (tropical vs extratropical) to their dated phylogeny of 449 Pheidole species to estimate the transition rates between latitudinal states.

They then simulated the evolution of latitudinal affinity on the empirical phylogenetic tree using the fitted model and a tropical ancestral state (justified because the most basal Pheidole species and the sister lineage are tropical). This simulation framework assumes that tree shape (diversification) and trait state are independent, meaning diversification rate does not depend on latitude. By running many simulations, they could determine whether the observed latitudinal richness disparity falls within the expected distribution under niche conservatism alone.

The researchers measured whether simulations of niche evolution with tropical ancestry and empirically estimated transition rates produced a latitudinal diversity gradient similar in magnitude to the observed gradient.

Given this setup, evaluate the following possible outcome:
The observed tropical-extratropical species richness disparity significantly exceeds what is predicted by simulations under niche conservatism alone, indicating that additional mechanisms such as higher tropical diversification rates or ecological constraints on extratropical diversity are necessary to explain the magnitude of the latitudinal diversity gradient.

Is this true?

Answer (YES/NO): NO